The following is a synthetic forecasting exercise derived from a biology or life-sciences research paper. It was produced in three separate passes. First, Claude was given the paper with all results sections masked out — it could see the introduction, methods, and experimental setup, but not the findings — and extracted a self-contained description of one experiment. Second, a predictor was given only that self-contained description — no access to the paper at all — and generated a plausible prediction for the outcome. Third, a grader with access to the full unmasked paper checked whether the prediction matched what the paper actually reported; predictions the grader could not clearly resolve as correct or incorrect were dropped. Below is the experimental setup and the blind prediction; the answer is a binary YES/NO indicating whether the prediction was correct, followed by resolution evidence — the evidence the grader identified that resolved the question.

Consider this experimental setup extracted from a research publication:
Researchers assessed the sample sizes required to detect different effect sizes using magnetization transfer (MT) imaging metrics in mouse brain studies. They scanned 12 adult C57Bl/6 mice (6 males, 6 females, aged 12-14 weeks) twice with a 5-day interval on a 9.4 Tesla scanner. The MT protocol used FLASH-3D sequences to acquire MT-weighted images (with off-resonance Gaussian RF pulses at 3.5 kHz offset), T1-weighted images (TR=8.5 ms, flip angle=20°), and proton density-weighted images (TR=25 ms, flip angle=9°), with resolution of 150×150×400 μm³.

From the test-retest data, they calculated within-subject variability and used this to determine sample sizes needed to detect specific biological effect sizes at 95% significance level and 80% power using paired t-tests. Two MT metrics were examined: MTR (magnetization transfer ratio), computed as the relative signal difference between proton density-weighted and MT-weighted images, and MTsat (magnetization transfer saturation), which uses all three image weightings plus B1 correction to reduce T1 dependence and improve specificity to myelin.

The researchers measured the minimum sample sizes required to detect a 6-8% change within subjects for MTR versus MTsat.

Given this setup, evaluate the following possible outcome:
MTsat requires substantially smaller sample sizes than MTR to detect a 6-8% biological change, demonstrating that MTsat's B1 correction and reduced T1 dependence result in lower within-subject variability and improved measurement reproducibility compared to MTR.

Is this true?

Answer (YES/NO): NO